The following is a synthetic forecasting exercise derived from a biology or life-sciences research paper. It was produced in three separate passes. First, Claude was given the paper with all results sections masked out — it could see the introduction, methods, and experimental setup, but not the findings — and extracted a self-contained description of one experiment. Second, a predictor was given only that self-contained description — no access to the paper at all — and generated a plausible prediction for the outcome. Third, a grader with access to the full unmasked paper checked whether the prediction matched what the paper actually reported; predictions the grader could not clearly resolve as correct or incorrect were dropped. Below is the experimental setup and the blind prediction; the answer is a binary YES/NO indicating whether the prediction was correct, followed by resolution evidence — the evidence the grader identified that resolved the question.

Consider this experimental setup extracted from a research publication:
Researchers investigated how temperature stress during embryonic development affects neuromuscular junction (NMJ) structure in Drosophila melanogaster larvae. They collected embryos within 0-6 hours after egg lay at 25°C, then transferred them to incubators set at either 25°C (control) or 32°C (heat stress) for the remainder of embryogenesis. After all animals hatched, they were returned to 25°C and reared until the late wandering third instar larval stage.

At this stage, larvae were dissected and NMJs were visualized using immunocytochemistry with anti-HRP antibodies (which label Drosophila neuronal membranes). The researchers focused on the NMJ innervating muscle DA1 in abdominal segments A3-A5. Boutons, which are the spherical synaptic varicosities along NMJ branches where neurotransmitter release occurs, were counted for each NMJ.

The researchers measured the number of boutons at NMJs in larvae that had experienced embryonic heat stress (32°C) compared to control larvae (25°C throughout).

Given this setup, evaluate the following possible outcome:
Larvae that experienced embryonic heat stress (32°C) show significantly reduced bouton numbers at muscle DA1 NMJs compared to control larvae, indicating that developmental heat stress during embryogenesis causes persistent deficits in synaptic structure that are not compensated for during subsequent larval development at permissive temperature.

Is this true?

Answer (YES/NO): NO